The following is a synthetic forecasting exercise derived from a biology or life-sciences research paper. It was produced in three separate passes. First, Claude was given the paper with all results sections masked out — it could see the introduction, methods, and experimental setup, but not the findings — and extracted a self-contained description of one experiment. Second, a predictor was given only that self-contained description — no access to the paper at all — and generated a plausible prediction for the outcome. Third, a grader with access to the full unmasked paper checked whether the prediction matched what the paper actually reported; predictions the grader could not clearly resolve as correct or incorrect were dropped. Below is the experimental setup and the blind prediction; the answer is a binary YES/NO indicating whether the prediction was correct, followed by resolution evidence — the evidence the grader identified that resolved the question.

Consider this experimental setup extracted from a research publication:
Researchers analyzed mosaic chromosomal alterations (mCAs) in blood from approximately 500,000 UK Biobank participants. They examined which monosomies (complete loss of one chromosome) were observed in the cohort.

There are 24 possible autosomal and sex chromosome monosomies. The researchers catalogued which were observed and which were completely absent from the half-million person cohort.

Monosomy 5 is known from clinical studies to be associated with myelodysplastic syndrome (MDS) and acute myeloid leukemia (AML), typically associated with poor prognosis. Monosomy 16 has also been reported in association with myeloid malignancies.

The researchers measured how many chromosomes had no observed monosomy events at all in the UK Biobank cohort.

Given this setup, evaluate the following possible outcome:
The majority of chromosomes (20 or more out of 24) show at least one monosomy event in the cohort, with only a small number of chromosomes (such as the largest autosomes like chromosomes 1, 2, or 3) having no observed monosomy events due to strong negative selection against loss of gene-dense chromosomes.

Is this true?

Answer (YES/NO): NO